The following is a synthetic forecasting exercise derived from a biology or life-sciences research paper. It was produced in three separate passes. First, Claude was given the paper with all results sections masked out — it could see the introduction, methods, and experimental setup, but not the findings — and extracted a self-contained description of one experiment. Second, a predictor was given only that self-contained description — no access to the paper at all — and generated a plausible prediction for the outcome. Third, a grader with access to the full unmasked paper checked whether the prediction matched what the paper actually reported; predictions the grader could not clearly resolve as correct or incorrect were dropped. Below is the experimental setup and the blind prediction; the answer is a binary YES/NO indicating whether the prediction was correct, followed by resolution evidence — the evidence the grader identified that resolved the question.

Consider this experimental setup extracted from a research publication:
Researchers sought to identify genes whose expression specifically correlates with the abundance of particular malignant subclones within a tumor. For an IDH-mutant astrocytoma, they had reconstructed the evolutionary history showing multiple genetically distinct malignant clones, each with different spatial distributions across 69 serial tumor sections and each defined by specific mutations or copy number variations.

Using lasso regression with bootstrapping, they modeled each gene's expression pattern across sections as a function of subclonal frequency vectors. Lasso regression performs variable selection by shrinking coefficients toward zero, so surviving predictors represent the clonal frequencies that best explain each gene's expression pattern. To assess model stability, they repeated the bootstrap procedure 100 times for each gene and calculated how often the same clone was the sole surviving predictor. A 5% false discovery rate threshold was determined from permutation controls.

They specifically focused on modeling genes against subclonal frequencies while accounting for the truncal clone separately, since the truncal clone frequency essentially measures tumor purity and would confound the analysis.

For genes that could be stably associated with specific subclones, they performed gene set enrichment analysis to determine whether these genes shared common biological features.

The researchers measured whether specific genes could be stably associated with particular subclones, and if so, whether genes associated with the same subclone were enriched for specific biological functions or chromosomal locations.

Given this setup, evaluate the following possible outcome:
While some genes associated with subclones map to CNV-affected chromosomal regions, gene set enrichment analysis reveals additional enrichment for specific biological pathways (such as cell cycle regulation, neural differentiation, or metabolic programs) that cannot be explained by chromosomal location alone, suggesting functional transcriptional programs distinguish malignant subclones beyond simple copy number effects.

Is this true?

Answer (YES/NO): YES